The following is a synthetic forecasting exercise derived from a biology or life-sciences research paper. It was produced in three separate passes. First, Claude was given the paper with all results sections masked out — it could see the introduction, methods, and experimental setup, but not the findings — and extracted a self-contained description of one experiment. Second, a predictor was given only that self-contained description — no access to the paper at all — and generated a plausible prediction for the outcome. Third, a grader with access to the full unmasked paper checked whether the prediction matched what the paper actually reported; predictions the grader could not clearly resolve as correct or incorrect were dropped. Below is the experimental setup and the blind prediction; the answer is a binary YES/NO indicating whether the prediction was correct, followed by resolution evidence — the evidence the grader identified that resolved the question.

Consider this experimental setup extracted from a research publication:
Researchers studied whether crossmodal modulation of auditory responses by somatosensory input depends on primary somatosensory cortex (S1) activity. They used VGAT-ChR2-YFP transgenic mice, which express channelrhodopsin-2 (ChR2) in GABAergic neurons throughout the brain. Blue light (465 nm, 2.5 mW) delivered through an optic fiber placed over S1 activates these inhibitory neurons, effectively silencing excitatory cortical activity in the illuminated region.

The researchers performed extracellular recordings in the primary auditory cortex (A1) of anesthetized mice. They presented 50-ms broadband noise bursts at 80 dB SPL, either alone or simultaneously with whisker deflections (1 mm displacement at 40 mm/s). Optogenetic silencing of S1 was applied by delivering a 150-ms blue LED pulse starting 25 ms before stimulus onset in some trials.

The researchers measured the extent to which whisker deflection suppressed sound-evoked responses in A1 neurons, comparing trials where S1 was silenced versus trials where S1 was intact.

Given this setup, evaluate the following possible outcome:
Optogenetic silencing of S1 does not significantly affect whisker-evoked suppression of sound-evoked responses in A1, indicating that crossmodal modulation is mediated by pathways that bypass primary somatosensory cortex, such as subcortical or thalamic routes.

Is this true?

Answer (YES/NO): NO